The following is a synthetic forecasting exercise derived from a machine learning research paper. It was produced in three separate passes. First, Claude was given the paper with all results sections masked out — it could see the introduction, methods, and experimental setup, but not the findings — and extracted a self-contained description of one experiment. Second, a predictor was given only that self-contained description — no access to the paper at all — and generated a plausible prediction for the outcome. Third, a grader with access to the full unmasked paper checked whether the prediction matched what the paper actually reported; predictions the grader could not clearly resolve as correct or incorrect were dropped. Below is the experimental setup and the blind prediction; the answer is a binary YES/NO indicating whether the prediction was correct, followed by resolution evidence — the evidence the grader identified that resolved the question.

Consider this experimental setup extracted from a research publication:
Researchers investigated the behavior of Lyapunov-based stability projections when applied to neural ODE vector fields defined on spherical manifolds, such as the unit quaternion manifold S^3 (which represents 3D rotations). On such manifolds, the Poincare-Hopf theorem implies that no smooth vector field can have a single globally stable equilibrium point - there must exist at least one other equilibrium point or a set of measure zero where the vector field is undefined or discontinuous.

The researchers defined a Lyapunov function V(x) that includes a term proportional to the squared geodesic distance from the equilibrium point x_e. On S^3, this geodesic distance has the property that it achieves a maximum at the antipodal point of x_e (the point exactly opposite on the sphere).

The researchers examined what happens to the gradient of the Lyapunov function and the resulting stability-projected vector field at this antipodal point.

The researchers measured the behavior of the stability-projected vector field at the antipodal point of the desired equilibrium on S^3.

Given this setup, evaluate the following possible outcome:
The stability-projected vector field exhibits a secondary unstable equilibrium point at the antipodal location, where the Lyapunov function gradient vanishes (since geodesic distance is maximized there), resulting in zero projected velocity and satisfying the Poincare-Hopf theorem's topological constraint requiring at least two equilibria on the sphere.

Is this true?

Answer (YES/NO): NO